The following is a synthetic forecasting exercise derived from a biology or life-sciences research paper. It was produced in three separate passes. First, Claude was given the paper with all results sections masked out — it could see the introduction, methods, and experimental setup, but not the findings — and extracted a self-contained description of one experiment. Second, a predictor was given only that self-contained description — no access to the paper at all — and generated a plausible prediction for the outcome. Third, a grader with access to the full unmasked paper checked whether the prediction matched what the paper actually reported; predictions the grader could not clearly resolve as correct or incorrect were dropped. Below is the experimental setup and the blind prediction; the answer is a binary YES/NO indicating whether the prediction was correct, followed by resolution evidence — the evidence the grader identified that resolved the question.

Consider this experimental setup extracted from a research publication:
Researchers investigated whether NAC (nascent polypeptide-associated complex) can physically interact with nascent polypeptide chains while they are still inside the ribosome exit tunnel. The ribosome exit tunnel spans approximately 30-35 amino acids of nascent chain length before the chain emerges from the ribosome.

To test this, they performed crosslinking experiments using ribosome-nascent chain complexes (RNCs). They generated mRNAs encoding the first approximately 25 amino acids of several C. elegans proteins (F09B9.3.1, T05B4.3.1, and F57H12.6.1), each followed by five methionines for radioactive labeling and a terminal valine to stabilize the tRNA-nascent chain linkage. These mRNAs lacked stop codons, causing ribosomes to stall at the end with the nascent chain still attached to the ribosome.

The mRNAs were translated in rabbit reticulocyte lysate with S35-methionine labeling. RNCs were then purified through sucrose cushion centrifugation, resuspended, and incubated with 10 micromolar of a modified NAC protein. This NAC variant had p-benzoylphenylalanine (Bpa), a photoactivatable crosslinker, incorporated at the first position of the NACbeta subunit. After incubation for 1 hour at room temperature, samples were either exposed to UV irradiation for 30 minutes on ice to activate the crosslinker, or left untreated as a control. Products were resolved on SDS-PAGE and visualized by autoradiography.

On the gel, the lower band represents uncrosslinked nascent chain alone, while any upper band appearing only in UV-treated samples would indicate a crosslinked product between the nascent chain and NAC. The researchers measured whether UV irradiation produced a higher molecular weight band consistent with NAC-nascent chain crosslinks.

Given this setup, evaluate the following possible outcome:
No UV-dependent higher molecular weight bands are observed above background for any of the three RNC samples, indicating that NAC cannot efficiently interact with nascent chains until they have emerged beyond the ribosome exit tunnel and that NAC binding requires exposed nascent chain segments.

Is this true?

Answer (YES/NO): NO